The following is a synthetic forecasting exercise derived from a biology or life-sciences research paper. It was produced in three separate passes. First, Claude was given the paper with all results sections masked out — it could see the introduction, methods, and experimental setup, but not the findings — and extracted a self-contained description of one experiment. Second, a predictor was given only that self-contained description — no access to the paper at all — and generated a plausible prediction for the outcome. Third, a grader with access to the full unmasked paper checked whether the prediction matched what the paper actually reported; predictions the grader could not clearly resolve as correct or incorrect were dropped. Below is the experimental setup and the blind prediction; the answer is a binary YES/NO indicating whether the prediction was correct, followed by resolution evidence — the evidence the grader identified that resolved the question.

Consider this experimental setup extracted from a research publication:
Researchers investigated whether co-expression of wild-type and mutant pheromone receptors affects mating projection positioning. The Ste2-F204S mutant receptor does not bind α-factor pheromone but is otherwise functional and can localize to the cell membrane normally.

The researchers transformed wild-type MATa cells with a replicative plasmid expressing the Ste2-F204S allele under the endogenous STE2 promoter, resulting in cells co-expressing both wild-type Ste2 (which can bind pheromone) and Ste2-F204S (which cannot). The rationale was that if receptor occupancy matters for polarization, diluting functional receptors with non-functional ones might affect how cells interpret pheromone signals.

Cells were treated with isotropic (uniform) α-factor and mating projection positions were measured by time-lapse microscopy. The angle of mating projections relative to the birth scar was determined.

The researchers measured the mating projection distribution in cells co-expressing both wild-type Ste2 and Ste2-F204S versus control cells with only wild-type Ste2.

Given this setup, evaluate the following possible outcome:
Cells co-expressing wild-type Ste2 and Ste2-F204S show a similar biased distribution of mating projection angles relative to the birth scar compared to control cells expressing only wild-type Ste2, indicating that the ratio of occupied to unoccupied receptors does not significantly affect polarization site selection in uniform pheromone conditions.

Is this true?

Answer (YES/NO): NO